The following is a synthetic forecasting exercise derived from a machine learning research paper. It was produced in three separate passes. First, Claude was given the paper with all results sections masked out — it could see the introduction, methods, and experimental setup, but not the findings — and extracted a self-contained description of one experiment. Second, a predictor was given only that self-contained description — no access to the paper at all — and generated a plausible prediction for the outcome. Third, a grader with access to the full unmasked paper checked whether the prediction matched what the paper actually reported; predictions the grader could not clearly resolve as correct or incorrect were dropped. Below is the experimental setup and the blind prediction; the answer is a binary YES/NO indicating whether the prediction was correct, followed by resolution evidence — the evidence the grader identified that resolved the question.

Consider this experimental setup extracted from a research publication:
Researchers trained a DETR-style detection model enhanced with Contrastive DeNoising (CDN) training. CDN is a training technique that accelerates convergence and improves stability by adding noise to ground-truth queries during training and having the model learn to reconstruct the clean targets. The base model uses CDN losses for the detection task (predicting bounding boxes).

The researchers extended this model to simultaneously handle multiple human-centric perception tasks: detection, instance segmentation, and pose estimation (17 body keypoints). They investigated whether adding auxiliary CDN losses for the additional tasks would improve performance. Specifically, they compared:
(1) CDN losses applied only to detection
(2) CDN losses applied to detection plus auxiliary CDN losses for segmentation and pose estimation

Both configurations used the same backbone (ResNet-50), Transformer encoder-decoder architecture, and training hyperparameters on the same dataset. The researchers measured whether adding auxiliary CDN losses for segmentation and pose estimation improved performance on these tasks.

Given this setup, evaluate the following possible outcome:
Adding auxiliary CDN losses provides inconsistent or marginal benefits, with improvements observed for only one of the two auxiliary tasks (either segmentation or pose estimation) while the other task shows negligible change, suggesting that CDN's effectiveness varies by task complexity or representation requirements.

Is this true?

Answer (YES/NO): NO